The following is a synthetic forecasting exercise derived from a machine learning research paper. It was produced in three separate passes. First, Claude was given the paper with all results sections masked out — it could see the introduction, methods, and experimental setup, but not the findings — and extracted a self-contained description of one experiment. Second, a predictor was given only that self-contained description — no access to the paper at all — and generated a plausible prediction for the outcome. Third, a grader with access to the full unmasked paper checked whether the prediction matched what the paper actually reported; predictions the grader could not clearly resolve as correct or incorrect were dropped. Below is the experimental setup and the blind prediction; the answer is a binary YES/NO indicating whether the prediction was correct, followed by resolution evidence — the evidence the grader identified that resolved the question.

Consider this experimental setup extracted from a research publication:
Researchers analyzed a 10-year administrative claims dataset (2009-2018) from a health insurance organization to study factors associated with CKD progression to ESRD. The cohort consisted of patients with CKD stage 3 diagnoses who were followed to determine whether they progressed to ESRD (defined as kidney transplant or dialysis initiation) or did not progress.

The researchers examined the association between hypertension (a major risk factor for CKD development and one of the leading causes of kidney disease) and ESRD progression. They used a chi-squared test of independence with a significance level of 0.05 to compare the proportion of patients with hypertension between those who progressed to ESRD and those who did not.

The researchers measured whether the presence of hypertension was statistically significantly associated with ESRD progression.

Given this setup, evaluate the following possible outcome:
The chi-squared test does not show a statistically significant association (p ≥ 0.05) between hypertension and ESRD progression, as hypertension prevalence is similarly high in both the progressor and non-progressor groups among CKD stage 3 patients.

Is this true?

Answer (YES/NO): YES